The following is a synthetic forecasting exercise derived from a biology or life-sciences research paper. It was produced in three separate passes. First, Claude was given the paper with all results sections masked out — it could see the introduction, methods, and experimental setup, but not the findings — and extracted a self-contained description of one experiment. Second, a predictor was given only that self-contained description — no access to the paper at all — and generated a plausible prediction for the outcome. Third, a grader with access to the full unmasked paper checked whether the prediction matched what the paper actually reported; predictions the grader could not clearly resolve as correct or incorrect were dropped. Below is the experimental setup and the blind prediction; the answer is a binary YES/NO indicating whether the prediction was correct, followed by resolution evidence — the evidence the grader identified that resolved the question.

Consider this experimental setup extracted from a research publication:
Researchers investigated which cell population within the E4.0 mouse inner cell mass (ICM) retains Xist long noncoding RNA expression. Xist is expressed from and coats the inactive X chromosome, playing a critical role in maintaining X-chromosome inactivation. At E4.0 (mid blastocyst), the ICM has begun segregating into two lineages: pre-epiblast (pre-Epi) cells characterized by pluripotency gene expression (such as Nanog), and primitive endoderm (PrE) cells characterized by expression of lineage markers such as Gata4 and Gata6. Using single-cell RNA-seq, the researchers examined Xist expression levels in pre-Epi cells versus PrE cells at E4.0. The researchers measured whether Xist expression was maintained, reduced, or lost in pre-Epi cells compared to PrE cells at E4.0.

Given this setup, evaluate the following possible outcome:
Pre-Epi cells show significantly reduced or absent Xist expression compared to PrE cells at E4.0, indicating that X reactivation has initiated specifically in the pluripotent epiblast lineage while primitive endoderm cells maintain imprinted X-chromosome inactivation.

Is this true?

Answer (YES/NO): YES